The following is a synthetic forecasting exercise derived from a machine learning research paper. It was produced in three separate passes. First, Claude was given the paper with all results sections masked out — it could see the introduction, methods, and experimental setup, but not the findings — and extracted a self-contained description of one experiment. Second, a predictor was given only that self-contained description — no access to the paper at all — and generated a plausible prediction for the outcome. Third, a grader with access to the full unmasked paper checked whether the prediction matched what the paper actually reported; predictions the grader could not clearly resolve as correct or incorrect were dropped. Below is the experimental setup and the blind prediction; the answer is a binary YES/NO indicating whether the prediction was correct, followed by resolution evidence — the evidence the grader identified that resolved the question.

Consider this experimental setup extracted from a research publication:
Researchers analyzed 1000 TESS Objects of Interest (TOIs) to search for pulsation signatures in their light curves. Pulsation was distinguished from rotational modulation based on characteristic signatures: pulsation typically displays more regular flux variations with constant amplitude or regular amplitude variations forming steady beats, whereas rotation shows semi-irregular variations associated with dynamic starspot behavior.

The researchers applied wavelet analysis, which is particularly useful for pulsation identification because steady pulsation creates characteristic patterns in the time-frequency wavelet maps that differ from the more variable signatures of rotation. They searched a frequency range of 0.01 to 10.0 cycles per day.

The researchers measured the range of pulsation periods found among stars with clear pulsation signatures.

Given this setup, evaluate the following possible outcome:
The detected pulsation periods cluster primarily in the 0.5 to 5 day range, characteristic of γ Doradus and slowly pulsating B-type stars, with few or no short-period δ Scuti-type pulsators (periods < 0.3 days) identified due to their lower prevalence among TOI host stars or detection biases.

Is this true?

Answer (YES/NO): YES